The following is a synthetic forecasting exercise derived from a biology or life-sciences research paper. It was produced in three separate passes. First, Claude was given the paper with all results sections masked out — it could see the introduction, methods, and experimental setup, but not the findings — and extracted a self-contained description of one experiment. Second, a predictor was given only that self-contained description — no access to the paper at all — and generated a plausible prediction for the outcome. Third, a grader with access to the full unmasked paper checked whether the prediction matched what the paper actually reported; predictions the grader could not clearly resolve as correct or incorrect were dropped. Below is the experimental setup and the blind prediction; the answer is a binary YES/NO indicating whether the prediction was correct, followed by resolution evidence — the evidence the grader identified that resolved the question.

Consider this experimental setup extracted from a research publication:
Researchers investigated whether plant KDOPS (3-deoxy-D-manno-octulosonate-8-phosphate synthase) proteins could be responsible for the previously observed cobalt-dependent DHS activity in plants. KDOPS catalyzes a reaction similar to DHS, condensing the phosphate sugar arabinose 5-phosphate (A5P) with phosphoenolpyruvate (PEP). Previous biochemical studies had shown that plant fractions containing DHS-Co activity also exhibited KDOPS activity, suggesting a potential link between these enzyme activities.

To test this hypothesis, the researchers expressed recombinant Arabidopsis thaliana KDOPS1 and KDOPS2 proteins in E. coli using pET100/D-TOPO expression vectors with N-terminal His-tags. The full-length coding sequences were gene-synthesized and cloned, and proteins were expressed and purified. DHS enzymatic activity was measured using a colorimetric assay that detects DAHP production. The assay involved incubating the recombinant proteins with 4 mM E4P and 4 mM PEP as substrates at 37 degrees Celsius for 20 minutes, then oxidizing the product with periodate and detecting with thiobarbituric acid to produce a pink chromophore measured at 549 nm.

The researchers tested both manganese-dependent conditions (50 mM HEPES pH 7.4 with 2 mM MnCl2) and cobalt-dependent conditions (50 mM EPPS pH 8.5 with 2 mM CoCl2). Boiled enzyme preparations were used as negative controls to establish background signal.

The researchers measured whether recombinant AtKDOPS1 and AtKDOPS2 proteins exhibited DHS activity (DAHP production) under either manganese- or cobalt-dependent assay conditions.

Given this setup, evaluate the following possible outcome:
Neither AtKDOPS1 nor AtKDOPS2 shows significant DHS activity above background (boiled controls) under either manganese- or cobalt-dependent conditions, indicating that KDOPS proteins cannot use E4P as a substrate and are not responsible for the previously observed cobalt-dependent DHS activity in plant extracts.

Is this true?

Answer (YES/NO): YES